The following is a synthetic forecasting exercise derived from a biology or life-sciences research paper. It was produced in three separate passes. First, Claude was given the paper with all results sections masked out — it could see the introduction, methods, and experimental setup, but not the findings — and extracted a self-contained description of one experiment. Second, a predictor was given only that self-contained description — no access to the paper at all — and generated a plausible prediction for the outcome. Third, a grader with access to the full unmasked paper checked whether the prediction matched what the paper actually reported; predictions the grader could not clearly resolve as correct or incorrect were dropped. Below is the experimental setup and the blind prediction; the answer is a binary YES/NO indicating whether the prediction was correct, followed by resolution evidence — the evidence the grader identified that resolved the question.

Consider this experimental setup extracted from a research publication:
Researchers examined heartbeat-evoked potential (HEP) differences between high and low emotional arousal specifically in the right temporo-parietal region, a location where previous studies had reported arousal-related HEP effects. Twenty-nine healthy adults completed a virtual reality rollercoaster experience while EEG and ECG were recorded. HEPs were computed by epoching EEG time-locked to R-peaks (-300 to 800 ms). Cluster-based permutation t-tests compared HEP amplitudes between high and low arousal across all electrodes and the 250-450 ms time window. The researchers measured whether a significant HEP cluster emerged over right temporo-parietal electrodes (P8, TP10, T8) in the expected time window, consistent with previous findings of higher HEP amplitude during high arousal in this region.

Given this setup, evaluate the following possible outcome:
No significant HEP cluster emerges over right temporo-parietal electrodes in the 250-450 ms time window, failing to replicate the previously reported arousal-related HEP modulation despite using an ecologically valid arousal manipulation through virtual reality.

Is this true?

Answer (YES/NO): YES